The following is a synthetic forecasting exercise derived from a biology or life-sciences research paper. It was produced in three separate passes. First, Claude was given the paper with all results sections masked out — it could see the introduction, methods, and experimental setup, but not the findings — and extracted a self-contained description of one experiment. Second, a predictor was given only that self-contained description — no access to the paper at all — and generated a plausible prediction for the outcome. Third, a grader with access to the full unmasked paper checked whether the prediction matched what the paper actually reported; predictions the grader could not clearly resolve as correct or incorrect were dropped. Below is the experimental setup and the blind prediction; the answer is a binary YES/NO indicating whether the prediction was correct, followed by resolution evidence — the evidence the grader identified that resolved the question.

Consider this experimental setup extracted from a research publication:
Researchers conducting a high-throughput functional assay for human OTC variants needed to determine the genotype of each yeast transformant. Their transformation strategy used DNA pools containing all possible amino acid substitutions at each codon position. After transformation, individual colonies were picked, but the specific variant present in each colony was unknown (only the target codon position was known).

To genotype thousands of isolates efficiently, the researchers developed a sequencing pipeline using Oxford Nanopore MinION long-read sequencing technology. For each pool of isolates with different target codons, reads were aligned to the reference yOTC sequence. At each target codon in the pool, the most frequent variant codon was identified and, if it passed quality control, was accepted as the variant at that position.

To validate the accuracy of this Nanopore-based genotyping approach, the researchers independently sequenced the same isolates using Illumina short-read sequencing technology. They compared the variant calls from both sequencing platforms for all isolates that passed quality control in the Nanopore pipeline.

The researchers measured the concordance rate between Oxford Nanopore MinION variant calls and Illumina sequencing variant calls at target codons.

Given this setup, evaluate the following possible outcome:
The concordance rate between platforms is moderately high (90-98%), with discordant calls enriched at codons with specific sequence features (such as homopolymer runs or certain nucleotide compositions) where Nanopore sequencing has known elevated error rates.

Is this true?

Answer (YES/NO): NO